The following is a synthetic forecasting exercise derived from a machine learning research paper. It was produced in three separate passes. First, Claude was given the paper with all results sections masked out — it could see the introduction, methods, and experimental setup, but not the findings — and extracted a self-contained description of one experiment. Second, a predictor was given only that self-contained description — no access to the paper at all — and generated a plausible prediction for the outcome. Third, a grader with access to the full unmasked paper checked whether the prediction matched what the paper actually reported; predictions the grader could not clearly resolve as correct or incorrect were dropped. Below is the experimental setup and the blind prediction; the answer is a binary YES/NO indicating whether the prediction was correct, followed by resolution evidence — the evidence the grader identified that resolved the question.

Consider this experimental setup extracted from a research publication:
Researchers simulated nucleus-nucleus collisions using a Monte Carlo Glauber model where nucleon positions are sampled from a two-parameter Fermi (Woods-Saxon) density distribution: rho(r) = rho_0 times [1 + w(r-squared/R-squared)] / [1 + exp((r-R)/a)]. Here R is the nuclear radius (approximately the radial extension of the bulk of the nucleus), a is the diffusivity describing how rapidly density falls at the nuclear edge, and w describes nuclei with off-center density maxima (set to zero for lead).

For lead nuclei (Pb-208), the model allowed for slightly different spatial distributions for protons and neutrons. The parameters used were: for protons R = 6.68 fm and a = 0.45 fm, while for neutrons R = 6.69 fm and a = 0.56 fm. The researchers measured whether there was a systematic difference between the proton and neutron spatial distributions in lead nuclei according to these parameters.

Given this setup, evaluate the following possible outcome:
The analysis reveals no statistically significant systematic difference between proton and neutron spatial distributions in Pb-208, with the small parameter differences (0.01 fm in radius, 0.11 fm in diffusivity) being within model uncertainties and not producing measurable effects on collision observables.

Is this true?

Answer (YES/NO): NO